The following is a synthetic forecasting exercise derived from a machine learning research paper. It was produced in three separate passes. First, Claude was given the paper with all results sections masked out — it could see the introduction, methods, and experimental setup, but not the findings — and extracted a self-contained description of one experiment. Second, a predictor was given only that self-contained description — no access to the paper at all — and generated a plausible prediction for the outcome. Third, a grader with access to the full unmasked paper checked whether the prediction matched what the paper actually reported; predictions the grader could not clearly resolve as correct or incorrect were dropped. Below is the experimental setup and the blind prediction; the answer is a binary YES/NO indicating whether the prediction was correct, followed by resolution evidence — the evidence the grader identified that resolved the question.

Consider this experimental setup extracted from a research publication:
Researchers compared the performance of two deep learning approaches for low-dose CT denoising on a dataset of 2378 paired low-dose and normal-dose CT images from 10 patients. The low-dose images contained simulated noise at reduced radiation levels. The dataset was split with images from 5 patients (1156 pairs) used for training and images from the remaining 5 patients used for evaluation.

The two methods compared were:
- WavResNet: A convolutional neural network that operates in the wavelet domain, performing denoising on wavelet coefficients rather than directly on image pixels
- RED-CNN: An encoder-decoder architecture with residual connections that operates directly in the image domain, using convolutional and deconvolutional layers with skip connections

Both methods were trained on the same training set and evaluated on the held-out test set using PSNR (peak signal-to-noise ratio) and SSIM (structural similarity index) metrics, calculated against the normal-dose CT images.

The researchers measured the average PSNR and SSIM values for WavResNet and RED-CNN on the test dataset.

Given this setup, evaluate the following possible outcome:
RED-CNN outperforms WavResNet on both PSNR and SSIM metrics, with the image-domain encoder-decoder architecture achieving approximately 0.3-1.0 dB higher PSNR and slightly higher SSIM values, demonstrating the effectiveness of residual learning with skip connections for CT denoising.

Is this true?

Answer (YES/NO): NO